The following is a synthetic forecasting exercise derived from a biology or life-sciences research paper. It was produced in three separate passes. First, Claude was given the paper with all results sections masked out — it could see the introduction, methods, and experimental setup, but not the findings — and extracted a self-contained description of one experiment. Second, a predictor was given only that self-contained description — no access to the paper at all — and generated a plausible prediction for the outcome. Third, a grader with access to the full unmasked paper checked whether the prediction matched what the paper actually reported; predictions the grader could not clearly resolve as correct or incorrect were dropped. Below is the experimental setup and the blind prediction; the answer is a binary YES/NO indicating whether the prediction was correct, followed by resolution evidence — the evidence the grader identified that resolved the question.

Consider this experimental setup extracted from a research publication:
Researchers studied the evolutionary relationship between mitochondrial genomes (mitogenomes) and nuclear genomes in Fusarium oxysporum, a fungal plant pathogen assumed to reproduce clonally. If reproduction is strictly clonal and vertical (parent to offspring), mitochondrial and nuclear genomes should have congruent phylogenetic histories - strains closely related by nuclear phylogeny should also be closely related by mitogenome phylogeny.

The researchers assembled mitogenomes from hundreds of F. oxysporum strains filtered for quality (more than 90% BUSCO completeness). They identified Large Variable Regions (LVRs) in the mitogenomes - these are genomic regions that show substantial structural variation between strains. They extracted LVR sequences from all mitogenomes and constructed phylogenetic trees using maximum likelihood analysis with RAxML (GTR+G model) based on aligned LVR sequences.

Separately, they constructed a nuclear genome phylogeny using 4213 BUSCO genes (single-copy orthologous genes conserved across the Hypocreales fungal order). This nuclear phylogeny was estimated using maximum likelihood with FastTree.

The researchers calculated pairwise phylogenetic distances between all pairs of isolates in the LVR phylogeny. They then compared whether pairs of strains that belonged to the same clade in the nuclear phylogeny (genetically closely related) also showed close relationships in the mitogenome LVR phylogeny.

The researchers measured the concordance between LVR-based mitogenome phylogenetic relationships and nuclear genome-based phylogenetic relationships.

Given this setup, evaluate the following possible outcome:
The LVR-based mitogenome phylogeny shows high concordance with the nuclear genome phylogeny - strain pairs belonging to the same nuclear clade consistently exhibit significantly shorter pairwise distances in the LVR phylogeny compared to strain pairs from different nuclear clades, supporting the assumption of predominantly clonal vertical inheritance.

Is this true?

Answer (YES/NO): NO